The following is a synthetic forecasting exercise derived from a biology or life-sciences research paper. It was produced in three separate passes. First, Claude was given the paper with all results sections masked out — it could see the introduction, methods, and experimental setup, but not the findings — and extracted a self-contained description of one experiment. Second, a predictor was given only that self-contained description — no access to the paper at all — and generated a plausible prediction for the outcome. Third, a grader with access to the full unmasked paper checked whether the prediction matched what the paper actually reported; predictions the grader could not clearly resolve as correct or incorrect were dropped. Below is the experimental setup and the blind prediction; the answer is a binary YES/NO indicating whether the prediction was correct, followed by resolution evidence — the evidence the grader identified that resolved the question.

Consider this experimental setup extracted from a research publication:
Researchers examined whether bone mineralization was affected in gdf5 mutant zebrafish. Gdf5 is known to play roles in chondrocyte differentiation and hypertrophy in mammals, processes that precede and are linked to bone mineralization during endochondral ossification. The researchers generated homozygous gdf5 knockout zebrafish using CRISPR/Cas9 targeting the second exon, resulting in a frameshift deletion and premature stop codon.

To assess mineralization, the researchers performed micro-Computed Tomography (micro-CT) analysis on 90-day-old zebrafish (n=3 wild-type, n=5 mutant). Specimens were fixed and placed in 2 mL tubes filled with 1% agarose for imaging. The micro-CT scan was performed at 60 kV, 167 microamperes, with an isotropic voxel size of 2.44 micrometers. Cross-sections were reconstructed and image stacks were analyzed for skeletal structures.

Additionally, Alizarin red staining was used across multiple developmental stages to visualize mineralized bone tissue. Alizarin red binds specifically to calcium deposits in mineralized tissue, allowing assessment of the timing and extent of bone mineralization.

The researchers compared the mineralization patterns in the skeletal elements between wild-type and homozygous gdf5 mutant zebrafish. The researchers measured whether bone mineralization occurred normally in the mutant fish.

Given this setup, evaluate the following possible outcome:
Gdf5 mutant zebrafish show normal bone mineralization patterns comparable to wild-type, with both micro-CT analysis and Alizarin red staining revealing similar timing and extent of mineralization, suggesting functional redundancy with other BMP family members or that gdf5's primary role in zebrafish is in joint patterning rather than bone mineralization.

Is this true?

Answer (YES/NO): YES